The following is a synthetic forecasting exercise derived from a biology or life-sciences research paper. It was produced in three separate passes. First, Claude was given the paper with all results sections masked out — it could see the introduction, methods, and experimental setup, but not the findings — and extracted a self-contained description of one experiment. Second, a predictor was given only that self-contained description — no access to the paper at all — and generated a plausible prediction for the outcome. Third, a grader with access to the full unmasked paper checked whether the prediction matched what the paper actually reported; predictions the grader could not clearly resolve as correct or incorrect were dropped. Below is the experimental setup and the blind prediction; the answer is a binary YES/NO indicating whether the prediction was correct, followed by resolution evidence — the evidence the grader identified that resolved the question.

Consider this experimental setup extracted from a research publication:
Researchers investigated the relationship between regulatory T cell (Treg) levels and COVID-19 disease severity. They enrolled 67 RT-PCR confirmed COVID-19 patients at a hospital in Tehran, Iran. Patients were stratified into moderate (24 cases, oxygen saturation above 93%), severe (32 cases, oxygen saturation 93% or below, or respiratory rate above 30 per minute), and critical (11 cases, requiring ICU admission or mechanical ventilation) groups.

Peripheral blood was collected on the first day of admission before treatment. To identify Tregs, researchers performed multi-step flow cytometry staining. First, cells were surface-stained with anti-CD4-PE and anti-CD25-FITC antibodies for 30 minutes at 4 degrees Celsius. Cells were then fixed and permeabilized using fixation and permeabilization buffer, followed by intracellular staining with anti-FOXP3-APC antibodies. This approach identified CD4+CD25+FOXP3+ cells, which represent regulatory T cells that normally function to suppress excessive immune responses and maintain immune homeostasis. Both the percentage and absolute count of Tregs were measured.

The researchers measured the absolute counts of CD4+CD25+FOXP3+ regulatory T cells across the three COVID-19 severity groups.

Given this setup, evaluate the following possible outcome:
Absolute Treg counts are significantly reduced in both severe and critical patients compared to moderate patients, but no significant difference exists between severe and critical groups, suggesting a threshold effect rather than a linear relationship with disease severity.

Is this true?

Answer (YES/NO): NO